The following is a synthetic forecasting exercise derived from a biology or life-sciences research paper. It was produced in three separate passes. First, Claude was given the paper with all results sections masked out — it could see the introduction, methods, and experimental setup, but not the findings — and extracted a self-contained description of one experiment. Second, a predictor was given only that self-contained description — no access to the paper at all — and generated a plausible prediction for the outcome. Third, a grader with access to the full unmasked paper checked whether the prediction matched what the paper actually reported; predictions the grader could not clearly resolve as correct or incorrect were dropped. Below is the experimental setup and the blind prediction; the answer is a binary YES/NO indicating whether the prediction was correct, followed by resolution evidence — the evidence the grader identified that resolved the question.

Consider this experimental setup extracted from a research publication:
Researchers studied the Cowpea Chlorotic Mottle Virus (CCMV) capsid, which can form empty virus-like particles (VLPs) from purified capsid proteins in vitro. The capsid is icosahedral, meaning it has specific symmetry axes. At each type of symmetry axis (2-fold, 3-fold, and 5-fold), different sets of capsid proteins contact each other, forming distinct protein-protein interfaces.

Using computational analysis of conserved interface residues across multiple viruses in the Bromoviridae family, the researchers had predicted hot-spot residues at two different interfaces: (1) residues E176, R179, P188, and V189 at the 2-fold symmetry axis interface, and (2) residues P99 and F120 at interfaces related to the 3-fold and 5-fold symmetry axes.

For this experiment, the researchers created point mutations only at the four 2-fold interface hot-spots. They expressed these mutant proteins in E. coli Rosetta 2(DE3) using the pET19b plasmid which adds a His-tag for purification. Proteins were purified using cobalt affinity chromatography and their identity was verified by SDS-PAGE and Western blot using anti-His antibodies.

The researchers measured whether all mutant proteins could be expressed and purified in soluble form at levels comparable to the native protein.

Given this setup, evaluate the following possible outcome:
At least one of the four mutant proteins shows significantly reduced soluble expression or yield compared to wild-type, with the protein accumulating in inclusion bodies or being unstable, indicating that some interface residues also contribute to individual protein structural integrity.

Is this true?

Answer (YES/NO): NO